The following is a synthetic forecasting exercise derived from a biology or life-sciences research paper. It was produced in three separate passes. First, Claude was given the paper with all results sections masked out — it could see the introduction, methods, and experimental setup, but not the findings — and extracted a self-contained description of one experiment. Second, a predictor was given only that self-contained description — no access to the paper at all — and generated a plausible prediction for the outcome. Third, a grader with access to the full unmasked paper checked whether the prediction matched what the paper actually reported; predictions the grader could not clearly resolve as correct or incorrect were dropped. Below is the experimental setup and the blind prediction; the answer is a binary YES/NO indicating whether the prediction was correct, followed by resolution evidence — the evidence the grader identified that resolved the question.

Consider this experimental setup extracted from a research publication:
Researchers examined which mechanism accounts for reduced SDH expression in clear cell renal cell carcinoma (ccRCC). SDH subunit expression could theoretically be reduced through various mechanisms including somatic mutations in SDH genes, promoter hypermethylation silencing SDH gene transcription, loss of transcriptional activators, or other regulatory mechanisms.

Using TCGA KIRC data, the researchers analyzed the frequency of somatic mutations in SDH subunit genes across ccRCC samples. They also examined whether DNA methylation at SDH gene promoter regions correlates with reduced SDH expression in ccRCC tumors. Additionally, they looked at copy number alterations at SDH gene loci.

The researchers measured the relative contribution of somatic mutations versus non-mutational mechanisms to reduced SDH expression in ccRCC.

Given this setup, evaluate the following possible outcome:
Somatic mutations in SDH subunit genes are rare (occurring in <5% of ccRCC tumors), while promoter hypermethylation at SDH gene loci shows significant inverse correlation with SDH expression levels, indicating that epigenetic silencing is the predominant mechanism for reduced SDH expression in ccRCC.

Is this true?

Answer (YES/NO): NO